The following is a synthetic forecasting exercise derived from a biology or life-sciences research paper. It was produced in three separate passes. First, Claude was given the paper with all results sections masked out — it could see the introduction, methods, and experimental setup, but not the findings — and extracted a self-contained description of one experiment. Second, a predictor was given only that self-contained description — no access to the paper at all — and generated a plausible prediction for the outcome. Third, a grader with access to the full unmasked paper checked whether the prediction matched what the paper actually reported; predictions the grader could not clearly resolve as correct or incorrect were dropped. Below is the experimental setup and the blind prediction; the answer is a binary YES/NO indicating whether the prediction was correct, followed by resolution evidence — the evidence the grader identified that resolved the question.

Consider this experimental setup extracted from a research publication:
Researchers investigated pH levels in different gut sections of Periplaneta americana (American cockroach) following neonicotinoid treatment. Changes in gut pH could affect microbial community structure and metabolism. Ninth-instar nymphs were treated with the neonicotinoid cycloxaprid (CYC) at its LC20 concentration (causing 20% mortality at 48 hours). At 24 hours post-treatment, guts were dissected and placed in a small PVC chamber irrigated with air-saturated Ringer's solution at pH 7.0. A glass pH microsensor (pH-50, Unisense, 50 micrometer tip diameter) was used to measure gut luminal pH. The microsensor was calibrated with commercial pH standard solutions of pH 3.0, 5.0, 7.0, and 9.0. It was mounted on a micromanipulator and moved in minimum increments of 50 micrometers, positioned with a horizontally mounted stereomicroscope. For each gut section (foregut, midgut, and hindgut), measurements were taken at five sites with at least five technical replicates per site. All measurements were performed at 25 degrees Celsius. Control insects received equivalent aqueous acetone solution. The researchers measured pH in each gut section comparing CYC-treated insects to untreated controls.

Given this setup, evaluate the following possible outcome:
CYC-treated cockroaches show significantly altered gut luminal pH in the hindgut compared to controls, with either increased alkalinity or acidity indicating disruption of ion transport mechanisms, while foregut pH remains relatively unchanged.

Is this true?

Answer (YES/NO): NO